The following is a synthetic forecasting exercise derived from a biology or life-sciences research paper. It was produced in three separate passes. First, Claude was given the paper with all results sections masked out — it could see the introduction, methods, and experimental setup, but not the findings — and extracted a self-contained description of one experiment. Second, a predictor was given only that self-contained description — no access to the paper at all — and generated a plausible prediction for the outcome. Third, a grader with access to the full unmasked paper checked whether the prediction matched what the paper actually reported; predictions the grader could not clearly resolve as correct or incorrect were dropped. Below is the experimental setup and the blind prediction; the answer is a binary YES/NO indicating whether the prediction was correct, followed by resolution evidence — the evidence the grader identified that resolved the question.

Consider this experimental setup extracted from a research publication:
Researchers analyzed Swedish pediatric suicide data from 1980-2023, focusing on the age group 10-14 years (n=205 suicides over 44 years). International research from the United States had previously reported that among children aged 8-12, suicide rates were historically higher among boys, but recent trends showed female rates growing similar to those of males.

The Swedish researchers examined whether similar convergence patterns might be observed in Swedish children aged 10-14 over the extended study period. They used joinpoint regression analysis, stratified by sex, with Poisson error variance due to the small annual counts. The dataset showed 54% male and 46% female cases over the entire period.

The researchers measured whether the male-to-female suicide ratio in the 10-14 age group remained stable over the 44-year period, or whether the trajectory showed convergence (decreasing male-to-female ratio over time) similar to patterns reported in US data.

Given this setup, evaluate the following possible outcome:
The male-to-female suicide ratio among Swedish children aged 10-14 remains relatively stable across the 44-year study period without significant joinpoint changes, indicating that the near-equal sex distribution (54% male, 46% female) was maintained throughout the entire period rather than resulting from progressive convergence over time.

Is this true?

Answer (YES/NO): NO